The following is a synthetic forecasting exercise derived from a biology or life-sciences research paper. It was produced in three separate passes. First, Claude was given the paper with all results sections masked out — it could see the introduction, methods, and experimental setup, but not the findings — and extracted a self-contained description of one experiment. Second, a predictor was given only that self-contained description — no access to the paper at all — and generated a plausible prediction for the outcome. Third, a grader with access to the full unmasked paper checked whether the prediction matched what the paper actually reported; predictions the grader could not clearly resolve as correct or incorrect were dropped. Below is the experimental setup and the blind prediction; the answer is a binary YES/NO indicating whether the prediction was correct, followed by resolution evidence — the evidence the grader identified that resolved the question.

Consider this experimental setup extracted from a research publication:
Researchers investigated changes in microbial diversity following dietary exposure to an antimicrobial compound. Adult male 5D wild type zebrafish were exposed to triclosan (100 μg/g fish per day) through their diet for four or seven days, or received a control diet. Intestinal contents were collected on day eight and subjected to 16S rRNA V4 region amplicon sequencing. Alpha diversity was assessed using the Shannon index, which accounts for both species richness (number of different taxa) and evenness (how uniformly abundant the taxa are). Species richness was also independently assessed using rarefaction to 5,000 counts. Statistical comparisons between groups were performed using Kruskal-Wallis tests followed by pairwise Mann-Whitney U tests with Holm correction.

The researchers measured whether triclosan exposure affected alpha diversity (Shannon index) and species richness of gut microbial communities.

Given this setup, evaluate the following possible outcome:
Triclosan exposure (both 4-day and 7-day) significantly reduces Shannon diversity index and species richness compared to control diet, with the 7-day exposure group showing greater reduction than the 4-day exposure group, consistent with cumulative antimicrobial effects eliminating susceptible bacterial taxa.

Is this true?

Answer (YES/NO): NO